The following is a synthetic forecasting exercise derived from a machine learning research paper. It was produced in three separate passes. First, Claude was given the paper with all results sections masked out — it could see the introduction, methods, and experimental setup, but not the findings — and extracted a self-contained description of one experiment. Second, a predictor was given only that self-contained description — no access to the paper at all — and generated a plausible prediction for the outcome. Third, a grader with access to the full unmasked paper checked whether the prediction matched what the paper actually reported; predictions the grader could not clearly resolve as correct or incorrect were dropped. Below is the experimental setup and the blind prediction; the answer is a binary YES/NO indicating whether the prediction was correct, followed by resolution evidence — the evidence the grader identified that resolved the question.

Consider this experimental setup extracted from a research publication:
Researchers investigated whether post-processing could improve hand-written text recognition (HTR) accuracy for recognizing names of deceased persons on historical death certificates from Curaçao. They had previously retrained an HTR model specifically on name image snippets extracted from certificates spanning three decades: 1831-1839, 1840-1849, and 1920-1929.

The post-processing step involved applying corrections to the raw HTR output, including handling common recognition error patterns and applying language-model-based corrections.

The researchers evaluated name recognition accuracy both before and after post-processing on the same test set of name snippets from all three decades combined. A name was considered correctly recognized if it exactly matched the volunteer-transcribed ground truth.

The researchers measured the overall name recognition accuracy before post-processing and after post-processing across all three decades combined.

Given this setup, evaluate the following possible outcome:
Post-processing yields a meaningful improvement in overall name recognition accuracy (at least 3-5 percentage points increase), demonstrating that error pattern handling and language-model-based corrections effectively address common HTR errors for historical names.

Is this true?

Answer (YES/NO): NO